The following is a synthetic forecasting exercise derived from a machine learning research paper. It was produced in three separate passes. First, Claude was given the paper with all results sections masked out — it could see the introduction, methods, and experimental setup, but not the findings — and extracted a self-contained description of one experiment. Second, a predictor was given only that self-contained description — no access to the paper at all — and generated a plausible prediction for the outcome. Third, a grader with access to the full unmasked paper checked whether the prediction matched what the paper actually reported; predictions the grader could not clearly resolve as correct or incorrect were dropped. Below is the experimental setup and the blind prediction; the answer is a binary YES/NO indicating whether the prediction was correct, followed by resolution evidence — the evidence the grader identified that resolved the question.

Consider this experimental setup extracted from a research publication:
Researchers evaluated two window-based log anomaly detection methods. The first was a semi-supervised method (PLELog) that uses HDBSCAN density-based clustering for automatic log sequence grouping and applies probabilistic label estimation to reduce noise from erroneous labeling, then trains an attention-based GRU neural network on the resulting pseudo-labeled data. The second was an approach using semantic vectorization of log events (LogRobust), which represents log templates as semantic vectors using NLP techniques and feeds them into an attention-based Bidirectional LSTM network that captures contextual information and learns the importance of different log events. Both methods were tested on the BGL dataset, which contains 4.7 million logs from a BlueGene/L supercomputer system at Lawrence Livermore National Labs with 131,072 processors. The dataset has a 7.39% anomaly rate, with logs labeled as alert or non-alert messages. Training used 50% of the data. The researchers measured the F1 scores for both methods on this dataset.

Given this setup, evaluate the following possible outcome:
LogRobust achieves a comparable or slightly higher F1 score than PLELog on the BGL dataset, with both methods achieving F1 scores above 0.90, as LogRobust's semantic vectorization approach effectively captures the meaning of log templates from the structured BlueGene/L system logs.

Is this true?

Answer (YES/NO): NO